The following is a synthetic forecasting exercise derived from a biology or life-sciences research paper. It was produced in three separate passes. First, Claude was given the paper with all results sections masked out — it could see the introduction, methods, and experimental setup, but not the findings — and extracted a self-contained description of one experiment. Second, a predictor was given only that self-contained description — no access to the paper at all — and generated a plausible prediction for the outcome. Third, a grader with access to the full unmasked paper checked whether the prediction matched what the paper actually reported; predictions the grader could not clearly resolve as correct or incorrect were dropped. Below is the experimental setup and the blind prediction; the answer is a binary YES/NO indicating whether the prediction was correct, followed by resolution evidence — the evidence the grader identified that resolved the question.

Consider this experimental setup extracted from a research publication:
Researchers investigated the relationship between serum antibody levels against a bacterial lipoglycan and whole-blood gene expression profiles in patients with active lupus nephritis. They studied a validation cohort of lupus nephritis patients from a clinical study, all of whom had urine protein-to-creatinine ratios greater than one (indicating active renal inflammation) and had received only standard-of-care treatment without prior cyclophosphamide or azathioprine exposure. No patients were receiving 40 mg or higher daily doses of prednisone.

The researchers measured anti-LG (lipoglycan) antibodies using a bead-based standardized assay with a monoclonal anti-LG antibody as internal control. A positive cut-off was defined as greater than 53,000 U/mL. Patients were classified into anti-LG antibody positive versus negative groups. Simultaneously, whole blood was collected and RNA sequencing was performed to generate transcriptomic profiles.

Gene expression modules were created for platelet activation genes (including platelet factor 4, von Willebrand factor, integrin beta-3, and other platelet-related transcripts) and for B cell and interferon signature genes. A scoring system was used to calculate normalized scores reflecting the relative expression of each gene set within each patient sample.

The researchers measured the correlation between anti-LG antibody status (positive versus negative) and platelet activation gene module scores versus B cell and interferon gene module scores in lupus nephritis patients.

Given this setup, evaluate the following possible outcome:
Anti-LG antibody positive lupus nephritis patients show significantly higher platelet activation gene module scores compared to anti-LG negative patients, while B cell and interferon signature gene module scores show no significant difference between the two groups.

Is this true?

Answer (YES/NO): NO